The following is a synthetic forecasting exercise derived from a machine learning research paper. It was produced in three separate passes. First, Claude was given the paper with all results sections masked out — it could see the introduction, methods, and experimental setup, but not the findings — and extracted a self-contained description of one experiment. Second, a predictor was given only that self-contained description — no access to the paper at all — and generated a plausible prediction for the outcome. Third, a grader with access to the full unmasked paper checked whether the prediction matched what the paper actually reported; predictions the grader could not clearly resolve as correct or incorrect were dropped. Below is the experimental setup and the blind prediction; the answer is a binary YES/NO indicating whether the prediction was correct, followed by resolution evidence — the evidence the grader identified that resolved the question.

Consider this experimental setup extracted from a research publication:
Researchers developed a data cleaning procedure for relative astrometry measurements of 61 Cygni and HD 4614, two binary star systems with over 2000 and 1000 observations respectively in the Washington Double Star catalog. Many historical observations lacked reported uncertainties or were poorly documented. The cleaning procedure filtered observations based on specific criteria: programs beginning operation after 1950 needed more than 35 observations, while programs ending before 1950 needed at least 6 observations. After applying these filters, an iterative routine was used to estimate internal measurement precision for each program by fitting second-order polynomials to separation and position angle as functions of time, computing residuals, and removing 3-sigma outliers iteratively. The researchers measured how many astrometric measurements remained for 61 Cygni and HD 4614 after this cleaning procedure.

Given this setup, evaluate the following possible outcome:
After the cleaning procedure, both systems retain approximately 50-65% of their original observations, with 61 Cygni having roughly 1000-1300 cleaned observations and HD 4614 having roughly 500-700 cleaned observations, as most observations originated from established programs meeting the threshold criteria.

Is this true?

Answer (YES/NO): NO